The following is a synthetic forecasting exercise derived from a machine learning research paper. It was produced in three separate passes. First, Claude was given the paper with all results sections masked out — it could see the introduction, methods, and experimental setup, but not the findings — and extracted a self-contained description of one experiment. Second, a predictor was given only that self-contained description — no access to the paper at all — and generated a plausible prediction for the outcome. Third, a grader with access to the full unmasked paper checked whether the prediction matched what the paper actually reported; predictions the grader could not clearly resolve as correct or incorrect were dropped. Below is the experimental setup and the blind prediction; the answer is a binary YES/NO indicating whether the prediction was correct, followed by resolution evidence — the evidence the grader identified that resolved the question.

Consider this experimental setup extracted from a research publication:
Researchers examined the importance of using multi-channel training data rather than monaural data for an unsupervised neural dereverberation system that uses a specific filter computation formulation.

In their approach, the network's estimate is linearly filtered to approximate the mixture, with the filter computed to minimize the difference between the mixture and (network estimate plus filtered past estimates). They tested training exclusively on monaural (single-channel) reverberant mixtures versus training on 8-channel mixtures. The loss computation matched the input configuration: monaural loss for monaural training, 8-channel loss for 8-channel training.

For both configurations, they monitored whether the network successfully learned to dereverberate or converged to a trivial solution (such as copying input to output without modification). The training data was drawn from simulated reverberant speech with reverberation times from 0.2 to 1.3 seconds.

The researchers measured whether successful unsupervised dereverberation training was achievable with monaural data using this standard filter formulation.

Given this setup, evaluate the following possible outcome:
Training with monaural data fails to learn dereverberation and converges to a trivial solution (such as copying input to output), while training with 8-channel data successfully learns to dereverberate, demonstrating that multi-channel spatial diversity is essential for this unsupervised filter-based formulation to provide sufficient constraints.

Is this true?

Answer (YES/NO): YES